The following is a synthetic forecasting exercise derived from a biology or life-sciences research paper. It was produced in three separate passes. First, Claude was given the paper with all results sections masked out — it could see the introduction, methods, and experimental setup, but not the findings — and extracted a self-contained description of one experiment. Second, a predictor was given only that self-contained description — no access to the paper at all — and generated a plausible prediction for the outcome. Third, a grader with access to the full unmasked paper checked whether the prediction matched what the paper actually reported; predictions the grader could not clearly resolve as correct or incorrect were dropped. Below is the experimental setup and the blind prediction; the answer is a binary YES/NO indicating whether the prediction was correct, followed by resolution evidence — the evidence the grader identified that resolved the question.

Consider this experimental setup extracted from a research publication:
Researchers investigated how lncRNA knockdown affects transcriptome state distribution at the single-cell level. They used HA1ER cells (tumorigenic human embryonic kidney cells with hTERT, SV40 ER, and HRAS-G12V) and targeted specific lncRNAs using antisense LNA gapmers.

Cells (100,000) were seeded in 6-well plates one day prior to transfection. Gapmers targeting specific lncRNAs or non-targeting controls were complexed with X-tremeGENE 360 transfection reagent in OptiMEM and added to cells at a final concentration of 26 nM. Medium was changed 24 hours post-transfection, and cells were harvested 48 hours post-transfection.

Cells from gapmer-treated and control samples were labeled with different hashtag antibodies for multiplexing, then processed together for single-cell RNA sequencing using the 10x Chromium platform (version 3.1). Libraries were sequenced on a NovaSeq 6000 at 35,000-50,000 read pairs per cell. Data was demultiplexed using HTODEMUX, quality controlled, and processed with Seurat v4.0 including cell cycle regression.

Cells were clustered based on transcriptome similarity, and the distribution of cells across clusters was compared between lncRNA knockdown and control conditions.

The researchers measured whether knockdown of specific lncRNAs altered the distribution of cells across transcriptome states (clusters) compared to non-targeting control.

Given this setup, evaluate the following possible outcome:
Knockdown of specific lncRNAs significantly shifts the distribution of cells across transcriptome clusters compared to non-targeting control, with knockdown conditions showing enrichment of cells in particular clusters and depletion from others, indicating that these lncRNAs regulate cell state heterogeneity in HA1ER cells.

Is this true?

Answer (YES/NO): YES